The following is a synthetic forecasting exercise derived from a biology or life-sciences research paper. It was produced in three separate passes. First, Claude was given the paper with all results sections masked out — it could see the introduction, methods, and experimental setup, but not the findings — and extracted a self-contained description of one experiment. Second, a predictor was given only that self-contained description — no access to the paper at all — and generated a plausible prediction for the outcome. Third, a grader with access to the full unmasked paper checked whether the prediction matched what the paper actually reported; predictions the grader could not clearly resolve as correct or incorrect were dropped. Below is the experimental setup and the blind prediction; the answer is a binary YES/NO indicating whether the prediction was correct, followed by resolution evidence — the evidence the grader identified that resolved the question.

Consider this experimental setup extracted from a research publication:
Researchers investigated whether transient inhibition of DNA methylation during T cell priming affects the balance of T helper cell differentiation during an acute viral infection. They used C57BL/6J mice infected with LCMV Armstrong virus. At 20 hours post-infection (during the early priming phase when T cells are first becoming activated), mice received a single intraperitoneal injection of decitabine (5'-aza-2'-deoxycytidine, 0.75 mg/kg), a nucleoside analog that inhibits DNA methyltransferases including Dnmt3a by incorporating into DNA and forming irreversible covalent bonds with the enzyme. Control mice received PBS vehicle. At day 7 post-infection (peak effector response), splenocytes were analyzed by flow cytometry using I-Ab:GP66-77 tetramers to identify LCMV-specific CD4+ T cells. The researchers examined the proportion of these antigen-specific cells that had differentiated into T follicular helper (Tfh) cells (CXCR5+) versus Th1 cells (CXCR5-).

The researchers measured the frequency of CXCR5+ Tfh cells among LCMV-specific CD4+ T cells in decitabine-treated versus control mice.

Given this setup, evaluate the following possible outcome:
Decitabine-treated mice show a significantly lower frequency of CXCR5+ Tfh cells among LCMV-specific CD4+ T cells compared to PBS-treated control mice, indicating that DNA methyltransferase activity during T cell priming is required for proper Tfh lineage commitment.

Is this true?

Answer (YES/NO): NO